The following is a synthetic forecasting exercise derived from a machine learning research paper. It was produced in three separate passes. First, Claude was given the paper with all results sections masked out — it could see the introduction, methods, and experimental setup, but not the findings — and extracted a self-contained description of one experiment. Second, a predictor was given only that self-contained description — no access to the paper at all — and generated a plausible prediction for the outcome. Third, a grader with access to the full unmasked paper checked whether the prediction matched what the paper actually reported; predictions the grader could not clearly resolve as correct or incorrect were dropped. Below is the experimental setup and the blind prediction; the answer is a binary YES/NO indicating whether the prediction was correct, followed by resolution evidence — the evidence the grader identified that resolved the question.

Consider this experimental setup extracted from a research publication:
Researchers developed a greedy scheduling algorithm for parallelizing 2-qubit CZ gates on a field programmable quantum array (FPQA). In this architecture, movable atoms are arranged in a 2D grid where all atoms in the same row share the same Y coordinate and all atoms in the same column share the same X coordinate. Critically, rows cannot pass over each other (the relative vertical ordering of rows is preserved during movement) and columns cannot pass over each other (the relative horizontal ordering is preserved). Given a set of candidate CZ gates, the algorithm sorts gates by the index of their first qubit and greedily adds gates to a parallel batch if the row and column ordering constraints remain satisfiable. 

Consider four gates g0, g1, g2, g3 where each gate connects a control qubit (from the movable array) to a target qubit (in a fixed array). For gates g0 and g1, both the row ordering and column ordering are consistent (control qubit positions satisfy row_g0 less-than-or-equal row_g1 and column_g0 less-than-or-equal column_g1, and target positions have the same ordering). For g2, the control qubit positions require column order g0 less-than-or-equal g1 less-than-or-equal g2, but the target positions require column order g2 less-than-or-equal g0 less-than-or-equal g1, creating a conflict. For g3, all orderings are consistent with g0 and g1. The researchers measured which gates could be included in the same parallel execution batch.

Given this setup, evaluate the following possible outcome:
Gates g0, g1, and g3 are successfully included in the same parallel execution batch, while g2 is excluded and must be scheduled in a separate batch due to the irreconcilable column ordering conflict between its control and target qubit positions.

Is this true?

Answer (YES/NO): YES